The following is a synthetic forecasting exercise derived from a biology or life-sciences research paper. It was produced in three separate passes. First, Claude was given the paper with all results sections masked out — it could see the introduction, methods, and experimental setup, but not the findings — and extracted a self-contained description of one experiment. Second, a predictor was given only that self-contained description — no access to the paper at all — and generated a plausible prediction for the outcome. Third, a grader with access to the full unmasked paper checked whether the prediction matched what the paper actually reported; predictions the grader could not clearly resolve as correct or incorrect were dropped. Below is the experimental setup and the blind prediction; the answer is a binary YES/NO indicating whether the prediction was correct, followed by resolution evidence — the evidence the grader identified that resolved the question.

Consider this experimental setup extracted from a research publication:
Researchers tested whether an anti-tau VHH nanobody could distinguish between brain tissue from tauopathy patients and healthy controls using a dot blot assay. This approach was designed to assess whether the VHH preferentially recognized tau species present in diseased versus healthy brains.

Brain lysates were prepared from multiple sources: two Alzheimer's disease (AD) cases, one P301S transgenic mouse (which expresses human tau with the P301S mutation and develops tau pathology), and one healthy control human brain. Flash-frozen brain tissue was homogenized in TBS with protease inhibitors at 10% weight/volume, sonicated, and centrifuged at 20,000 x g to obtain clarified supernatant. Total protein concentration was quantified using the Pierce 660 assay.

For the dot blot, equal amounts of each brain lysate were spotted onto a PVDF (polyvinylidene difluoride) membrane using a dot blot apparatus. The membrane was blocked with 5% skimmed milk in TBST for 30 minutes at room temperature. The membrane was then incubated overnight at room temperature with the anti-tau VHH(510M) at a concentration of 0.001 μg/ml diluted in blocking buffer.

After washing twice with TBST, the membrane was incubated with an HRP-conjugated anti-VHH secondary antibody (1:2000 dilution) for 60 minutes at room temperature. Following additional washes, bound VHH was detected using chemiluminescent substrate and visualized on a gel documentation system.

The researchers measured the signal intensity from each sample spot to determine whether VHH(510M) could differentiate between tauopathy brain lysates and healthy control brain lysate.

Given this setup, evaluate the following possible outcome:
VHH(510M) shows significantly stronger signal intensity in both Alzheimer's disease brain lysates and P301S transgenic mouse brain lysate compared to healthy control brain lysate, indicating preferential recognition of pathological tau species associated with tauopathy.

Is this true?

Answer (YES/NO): YES